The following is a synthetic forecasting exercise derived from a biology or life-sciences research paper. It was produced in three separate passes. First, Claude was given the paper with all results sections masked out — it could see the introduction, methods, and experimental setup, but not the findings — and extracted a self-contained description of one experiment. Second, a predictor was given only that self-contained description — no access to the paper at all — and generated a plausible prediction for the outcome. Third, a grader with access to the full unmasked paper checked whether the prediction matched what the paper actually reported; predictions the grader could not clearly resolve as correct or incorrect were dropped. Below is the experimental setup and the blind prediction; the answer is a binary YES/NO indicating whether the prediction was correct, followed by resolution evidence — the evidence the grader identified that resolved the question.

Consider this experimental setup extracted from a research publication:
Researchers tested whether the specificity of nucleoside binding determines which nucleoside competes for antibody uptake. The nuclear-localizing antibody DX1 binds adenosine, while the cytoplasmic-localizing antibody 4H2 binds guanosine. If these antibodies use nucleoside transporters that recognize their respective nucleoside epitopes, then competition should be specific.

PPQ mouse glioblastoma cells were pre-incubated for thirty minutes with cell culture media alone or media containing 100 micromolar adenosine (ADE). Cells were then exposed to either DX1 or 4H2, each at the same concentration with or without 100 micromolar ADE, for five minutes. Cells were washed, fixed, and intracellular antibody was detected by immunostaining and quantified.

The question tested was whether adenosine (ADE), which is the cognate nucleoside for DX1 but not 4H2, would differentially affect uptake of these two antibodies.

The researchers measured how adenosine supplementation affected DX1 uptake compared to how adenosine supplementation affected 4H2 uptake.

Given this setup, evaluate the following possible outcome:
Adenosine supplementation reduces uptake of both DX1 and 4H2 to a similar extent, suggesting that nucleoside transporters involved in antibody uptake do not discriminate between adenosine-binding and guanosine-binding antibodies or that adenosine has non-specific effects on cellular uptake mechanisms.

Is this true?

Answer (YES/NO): NO